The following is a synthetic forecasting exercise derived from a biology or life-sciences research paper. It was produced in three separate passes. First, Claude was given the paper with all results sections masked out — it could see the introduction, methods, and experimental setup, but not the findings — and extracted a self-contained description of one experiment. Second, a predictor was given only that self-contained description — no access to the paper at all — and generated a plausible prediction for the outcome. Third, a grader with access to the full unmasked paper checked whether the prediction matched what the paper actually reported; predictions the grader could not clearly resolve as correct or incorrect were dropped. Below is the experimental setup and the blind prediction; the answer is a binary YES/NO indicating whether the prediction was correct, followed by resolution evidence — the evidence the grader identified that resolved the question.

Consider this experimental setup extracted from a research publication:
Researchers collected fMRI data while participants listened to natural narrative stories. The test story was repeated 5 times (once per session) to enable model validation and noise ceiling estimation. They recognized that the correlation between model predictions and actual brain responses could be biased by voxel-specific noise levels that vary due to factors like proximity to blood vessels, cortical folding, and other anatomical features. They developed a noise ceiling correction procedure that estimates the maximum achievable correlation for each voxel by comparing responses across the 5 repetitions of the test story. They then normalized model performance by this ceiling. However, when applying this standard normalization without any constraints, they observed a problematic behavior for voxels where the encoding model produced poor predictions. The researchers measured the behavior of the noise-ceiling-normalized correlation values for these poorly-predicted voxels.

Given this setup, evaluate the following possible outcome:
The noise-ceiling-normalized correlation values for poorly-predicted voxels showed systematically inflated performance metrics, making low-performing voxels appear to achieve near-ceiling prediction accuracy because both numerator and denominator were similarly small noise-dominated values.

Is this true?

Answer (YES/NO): NO